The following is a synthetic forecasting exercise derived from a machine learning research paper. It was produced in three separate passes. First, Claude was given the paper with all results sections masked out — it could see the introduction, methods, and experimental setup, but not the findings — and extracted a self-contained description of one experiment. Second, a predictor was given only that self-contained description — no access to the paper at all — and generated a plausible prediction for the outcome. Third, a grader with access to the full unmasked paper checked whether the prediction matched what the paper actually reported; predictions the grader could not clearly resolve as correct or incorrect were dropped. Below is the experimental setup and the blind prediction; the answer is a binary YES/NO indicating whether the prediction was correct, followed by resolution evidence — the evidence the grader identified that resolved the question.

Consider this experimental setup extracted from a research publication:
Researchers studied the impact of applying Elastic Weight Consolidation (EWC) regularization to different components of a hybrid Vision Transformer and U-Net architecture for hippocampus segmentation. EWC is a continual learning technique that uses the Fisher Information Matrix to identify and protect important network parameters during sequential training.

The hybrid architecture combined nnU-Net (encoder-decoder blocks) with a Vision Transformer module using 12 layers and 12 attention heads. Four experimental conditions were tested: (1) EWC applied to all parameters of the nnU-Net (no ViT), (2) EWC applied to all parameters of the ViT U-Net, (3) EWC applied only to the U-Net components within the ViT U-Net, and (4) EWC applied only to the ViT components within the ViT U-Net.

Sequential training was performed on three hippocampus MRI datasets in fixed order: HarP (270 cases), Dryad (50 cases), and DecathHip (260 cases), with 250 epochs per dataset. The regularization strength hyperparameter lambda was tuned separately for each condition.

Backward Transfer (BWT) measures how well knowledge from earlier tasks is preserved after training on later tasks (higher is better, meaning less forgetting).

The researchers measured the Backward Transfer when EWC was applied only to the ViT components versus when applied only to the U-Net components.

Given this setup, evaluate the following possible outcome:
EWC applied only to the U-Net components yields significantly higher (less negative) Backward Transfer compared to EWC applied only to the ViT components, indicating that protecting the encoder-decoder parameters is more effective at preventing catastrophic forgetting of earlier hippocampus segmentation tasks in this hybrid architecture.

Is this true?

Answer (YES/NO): YES